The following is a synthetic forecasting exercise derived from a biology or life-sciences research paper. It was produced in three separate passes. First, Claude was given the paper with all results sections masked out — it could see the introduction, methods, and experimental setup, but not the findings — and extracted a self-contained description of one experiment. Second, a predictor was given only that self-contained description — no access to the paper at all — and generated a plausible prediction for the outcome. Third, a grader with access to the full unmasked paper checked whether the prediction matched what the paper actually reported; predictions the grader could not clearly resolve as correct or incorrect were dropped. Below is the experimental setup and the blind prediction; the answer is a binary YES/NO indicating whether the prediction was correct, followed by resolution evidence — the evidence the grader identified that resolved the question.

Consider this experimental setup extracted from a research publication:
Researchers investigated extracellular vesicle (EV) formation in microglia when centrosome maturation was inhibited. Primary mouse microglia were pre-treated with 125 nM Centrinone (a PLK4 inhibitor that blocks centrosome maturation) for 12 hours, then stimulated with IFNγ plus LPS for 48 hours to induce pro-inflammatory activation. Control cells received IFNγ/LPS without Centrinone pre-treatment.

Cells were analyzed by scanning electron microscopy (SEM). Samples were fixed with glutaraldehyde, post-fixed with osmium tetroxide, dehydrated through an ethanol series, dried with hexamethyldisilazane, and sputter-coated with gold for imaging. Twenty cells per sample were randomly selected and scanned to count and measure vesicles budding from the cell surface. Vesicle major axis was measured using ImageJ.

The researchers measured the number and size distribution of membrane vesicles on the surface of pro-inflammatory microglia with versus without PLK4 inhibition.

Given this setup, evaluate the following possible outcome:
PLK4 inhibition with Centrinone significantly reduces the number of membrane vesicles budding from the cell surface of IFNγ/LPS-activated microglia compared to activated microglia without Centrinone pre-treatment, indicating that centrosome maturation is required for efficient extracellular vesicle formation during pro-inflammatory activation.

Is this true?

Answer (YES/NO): NO